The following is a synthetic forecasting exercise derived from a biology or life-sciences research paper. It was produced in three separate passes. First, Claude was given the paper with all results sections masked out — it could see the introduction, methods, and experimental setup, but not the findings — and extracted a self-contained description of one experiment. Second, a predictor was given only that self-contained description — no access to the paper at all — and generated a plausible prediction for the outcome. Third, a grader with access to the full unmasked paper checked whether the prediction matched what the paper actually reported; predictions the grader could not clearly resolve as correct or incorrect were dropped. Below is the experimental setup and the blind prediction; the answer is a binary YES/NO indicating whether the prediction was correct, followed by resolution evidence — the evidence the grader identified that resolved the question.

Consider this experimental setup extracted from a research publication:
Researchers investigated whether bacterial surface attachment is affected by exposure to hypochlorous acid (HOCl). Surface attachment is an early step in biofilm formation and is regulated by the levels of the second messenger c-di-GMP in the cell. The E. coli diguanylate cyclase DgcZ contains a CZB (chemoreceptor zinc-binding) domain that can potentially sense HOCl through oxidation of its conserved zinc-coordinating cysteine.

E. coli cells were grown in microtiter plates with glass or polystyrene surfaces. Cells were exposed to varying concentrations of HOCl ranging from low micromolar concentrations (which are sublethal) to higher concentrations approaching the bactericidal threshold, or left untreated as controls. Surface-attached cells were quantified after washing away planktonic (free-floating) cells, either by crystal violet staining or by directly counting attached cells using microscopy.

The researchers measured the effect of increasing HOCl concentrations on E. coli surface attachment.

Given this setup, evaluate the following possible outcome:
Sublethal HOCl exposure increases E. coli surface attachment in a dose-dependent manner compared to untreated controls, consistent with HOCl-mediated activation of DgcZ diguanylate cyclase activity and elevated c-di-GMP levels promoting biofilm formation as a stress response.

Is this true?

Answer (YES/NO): NO